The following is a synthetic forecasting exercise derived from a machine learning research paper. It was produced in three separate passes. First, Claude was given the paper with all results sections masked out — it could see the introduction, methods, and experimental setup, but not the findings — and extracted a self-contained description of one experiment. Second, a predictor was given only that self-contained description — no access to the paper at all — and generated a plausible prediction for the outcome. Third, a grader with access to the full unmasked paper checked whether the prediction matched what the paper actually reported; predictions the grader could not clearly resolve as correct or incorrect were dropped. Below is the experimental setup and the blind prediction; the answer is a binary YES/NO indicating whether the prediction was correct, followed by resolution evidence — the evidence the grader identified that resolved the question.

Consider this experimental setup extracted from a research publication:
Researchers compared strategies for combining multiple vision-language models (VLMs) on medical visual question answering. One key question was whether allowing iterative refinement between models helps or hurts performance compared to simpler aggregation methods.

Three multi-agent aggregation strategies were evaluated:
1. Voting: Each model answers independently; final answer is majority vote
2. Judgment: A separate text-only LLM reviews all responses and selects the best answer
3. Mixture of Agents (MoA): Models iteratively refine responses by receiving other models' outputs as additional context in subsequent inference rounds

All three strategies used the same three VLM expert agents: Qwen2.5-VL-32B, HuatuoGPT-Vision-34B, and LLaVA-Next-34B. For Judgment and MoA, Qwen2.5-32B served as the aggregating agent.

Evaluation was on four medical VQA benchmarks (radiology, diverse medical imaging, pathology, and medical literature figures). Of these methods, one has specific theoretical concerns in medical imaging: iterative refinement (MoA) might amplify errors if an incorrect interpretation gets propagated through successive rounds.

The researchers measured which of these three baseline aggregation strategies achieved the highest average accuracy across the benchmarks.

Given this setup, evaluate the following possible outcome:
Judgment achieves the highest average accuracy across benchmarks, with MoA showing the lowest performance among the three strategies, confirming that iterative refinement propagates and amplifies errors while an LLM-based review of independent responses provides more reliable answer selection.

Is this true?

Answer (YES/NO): NO